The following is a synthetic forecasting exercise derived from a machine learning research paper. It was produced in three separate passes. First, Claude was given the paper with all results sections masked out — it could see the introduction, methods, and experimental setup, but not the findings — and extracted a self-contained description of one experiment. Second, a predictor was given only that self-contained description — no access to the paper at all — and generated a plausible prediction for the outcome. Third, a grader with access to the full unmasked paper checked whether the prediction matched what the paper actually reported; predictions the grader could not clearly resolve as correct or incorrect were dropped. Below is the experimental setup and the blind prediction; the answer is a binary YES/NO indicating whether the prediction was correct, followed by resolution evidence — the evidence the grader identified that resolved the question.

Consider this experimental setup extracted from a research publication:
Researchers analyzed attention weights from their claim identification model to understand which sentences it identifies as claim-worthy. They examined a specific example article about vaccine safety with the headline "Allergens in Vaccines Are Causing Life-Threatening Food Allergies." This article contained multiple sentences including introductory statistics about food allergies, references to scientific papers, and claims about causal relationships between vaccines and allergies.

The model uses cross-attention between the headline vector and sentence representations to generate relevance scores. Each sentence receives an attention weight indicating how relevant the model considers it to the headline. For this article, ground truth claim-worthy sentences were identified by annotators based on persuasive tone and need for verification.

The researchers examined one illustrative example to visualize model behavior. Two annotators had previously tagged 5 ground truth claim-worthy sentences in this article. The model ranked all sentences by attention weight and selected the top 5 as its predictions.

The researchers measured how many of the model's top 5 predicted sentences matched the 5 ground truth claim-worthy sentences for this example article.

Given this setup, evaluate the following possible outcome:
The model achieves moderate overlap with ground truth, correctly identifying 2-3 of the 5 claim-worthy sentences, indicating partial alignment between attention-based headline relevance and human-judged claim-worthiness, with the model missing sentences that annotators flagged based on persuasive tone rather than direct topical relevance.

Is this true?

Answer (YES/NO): YES